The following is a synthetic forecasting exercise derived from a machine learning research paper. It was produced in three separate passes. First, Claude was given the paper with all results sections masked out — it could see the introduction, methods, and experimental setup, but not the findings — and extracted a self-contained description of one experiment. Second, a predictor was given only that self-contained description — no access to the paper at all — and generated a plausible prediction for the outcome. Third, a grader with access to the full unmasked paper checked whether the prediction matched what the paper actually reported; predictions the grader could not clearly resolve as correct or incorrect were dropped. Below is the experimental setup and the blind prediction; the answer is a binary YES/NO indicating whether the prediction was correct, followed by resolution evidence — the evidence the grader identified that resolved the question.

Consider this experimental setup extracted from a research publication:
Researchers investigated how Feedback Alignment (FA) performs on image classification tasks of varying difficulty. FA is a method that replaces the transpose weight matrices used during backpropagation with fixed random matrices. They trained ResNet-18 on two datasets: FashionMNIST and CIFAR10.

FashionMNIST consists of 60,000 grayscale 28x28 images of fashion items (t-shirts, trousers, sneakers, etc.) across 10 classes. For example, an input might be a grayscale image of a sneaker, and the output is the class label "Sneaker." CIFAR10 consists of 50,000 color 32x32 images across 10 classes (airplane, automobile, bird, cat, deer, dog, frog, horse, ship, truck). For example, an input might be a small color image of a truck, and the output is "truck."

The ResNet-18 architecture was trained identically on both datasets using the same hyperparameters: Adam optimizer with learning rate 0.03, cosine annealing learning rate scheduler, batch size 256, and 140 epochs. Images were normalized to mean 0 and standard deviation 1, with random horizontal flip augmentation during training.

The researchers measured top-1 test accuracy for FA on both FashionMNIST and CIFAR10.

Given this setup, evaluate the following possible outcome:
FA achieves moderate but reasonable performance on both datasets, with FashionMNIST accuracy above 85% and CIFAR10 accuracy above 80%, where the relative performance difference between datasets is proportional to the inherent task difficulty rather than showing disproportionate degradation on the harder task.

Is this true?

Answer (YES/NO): NO